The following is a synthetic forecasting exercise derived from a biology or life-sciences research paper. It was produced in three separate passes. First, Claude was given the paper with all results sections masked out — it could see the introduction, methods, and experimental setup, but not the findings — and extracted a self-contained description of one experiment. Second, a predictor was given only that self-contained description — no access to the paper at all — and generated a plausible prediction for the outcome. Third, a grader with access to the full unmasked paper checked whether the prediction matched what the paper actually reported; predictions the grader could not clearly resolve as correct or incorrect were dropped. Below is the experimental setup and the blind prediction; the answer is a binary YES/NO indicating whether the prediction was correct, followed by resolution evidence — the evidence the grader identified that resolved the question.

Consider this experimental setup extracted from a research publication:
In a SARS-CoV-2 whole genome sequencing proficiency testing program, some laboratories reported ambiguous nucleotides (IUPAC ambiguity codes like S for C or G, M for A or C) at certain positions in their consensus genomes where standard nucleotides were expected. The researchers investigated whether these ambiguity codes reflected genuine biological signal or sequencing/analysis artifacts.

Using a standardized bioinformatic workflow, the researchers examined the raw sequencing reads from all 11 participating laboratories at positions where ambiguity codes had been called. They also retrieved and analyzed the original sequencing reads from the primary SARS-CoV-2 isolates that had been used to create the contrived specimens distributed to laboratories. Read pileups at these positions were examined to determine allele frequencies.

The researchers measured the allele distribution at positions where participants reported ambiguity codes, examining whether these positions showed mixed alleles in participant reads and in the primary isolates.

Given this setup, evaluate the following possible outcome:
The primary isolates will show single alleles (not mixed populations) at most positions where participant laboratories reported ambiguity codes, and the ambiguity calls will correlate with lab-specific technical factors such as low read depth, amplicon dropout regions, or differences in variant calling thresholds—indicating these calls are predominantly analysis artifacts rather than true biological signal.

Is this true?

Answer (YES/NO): NO